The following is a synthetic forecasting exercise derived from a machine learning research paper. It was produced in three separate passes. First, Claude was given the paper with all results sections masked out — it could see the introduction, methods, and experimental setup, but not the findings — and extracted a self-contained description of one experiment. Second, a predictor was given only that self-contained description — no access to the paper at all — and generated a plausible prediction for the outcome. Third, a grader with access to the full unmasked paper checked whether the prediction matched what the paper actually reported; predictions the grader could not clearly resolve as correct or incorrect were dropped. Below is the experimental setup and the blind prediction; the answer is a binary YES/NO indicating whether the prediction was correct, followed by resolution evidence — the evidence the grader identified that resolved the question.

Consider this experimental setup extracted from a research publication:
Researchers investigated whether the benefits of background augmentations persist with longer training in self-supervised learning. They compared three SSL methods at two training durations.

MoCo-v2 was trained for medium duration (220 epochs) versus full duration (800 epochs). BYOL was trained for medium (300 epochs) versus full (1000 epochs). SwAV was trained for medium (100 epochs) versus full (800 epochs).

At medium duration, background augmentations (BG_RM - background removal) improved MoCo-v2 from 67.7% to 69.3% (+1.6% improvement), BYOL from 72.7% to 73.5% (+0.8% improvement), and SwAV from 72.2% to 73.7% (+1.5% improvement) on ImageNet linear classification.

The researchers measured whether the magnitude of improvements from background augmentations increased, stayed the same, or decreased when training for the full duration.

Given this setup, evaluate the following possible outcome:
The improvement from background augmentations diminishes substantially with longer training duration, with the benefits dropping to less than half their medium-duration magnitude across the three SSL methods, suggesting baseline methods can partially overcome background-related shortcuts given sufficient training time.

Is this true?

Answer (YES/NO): NO